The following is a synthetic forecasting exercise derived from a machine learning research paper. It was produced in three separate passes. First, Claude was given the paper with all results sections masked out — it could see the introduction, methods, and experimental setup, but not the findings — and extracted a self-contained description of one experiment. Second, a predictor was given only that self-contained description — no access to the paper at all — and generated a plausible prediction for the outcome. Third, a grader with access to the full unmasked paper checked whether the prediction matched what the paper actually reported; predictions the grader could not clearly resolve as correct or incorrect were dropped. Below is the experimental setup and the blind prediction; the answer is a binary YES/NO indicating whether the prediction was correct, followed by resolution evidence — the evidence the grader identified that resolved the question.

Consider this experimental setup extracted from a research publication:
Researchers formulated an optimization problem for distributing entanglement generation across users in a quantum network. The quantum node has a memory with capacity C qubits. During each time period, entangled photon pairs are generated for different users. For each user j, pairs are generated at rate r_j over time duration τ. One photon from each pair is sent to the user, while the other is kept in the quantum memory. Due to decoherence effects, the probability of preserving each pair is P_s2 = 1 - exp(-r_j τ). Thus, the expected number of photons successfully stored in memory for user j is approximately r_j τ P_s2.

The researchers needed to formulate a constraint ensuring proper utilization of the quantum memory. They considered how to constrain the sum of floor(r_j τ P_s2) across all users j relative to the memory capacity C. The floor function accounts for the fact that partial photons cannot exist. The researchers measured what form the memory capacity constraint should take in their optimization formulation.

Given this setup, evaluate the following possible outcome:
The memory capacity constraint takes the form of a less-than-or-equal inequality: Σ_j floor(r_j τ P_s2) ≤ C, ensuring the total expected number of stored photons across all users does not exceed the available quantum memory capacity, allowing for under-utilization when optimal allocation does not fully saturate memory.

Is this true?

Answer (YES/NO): NO